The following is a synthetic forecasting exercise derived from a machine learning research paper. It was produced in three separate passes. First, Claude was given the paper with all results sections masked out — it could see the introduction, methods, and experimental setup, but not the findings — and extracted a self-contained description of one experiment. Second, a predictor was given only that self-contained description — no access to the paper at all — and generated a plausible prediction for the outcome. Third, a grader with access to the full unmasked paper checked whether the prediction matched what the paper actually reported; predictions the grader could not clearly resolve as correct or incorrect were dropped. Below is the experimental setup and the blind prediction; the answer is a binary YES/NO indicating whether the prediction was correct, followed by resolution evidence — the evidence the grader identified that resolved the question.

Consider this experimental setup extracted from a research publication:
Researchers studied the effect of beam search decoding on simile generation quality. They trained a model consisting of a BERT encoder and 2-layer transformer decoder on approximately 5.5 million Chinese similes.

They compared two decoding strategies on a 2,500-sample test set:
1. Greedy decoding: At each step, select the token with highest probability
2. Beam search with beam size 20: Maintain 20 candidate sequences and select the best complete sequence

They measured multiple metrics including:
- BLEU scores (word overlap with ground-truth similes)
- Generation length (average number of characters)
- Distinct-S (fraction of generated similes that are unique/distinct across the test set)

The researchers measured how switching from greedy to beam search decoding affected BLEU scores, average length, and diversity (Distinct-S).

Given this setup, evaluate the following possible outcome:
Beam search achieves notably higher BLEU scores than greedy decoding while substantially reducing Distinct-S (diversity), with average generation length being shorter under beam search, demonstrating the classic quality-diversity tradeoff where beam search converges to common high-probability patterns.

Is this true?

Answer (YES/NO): NO